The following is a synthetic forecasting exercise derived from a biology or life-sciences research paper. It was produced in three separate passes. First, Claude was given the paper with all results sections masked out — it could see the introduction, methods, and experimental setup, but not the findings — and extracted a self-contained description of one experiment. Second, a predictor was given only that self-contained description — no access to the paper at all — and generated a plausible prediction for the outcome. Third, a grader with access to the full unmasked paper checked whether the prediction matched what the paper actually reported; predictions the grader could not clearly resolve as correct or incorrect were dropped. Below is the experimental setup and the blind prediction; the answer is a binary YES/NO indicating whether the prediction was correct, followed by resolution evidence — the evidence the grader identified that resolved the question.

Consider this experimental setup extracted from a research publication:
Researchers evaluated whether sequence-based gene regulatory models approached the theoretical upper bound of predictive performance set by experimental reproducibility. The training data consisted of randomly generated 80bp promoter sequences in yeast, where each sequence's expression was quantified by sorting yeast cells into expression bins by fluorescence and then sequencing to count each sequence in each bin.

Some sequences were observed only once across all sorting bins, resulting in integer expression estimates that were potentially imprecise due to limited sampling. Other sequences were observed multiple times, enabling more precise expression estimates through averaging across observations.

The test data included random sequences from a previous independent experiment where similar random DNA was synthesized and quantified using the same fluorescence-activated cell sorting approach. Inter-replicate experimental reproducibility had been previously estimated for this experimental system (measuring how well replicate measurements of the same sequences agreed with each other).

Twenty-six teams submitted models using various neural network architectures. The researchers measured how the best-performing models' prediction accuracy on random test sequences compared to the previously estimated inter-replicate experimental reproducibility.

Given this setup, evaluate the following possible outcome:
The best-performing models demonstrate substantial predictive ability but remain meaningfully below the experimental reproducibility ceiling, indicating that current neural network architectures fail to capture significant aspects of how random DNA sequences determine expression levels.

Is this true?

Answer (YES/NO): NO